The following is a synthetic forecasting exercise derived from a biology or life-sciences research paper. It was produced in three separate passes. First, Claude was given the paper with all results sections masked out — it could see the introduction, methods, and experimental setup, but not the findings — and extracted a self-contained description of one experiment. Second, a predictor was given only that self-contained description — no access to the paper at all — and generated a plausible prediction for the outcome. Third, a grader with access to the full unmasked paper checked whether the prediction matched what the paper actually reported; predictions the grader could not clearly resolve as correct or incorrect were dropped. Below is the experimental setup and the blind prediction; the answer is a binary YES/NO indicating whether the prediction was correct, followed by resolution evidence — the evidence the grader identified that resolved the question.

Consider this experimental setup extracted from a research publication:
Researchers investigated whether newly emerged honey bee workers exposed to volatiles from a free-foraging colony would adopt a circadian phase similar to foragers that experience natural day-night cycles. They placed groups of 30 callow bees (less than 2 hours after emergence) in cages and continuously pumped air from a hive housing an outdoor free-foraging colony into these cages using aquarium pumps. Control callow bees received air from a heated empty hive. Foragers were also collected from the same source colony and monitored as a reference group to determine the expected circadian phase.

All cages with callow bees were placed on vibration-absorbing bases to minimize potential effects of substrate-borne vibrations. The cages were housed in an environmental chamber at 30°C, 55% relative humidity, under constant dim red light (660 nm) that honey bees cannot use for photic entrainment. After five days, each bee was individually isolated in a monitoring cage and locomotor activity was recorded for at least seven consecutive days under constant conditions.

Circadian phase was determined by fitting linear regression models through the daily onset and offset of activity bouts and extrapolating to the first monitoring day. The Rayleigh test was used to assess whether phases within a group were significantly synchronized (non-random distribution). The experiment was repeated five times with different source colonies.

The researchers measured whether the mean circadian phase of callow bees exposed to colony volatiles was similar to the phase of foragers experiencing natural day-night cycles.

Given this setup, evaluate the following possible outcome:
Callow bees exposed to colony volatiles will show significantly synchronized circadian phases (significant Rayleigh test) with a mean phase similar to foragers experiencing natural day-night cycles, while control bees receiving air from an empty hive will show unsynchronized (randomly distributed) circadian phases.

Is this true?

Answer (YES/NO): NO